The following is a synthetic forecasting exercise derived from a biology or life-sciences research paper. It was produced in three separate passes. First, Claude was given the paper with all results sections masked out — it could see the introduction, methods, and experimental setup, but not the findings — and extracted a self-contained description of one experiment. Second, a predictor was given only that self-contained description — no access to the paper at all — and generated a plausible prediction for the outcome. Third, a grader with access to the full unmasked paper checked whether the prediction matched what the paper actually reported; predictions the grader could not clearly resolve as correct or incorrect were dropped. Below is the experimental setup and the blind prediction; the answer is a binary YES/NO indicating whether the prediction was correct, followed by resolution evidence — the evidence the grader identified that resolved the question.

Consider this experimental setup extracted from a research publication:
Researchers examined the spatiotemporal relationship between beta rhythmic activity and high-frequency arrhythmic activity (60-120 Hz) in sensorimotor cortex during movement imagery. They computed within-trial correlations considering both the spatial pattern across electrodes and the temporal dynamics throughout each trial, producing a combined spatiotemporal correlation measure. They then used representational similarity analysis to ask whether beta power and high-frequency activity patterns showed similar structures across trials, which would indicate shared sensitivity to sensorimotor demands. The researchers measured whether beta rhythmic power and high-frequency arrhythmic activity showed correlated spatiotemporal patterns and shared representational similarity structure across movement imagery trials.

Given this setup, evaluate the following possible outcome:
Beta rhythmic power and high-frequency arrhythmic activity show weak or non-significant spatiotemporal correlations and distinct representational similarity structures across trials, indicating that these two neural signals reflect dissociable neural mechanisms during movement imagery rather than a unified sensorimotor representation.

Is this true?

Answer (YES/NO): NO